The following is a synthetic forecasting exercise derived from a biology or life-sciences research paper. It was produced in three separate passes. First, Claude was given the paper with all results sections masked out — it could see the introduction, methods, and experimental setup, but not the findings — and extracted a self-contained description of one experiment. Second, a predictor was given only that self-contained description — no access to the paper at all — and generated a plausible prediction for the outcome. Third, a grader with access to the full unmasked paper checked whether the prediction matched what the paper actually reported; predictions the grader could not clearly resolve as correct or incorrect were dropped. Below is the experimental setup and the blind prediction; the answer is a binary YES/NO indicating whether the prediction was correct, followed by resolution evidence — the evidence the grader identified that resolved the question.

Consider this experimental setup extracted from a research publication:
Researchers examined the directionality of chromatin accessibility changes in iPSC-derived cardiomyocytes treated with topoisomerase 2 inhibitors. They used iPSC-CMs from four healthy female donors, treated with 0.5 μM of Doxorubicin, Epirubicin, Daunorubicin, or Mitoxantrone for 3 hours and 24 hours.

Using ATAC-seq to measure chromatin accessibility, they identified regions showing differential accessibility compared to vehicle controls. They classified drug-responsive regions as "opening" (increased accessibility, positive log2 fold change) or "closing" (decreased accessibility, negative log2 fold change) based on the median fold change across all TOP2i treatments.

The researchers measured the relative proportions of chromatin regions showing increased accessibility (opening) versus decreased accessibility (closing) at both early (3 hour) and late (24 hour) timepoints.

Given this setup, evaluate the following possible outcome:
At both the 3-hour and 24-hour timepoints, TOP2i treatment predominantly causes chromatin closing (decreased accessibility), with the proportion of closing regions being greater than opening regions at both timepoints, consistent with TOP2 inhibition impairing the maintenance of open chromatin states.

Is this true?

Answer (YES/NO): NO